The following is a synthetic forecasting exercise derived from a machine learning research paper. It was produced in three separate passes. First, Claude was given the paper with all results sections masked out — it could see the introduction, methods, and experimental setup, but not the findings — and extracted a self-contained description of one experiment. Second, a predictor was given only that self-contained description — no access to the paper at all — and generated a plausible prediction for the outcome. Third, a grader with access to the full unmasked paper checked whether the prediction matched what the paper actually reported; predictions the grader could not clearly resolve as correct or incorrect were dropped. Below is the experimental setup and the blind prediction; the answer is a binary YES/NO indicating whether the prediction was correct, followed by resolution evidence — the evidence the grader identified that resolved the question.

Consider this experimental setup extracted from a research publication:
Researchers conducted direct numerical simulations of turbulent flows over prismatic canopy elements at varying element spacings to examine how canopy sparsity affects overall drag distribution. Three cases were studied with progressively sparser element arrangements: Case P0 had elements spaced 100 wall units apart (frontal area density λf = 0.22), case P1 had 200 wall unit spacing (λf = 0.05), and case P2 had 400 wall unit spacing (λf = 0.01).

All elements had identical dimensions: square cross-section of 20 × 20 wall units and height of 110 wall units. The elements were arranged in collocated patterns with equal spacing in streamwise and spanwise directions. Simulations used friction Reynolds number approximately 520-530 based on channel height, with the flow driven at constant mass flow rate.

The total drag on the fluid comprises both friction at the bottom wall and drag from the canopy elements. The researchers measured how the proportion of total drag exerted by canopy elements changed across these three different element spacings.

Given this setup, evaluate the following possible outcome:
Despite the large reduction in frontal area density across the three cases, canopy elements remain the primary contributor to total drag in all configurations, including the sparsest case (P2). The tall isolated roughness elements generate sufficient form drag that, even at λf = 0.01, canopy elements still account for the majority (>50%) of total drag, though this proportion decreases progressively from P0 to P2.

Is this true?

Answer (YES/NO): YES